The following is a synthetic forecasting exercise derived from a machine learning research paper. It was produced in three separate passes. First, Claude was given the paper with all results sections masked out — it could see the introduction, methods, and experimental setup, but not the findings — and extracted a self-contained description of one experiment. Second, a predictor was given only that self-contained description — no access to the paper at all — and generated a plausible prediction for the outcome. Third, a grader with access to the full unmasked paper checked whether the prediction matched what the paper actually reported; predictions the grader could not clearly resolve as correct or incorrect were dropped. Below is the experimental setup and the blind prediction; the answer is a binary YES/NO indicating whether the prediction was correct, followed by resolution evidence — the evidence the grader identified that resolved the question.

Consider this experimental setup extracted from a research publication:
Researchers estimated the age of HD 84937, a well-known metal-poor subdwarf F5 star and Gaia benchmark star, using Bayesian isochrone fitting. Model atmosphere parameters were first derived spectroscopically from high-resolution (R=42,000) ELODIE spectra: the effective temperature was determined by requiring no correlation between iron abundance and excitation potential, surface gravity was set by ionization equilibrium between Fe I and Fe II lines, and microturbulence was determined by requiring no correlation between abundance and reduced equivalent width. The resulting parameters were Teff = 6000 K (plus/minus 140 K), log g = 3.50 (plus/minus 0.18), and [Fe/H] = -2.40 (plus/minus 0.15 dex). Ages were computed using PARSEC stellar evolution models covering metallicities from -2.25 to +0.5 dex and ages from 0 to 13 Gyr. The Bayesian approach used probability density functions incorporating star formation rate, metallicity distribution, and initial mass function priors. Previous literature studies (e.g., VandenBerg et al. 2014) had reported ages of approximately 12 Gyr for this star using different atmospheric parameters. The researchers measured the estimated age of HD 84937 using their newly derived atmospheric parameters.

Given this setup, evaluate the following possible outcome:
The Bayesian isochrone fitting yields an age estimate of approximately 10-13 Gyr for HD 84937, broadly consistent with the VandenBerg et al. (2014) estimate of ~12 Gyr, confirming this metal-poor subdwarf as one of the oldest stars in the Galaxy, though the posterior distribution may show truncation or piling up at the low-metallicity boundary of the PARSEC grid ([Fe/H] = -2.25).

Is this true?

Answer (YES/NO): NO